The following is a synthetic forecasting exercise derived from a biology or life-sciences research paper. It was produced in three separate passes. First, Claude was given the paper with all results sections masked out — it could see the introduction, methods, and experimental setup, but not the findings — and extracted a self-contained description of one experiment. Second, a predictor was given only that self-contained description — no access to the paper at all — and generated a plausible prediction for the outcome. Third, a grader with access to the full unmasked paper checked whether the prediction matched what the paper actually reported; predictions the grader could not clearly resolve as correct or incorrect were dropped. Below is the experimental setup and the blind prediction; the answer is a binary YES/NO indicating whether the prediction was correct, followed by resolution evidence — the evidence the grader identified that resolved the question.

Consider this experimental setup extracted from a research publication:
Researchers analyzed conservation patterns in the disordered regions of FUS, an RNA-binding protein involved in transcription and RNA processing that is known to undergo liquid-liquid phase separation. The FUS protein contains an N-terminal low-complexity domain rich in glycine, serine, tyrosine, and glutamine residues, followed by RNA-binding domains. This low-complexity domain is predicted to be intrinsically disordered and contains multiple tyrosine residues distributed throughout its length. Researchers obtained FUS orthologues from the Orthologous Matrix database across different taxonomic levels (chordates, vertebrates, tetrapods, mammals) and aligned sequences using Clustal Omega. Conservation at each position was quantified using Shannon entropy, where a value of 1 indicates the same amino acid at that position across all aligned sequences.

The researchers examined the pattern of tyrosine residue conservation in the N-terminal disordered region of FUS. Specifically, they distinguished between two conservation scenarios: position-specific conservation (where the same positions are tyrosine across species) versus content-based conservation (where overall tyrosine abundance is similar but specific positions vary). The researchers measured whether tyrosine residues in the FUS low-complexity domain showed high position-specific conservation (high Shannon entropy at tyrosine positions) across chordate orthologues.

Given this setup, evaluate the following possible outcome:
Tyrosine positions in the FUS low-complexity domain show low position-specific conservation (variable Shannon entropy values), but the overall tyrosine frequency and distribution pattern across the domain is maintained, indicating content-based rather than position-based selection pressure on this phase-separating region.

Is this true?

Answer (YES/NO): NO